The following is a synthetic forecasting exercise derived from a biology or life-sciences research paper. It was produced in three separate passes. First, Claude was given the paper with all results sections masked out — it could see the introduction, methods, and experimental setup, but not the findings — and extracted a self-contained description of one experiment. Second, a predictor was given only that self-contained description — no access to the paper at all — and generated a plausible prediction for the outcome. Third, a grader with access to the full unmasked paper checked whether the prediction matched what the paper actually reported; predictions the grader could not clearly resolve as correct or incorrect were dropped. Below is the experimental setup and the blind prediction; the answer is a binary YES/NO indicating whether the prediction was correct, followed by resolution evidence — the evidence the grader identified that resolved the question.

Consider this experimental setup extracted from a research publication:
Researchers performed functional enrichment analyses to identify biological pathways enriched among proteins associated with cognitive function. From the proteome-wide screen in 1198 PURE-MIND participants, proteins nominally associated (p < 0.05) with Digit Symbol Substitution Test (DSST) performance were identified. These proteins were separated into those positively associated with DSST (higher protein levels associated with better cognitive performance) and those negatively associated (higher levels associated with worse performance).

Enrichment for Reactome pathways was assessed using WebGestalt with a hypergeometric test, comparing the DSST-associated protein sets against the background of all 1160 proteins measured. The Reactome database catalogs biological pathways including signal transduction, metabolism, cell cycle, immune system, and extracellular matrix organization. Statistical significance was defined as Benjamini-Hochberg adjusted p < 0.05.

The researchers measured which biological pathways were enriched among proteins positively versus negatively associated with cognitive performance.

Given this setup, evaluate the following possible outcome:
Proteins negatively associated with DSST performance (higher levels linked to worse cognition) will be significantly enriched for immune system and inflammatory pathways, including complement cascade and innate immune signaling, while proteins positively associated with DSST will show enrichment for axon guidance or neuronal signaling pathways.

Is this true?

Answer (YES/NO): NO